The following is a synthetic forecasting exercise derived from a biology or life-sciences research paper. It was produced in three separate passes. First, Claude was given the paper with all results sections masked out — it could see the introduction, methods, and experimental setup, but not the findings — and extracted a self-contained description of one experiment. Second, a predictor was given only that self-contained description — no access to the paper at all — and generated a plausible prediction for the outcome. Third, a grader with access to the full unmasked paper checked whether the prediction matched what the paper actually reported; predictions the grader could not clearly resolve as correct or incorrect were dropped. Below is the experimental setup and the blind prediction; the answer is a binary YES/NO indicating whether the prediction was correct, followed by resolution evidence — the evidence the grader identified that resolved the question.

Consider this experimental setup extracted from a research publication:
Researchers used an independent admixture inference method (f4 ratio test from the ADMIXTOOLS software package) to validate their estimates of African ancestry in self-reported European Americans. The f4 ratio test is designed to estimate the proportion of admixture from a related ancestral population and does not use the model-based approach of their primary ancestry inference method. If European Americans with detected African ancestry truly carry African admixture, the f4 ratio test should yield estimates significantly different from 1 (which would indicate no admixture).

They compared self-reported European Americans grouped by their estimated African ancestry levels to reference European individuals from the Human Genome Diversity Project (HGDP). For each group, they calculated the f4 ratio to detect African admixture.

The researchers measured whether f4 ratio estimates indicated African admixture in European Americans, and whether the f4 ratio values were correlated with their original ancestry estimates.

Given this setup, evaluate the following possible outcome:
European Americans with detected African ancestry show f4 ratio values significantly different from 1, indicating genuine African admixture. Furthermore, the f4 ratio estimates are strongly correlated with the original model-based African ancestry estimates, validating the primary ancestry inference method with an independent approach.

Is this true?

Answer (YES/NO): YES